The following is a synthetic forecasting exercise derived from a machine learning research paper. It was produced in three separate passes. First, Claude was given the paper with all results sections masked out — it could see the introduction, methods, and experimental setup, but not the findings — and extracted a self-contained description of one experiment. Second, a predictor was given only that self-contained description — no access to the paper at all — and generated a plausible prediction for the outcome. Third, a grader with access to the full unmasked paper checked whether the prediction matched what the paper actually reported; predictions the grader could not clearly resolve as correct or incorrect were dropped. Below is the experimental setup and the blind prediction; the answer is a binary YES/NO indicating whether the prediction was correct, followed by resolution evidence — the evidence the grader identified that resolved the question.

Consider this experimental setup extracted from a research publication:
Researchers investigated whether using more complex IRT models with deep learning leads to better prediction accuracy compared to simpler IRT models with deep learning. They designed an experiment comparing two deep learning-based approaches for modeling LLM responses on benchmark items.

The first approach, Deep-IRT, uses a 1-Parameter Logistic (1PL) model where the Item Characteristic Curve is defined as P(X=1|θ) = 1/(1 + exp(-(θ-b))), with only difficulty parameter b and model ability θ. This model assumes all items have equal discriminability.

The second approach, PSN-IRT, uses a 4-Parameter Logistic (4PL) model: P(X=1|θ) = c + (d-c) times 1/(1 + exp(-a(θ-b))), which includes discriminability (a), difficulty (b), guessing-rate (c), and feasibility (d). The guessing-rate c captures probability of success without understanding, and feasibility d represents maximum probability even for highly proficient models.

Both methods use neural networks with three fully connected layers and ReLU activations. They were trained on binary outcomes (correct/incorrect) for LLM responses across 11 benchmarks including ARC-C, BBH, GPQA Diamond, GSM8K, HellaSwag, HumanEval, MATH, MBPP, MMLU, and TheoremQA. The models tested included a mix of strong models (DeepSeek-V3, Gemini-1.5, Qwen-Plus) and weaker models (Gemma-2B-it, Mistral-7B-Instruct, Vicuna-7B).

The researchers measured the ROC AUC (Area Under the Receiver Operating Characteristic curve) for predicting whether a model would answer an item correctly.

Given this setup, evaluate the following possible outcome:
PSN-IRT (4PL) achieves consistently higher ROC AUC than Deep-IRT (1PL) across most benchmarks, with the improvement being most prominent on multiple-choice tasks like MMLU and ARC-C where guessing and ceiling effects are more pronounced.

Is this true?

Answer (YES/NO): NO